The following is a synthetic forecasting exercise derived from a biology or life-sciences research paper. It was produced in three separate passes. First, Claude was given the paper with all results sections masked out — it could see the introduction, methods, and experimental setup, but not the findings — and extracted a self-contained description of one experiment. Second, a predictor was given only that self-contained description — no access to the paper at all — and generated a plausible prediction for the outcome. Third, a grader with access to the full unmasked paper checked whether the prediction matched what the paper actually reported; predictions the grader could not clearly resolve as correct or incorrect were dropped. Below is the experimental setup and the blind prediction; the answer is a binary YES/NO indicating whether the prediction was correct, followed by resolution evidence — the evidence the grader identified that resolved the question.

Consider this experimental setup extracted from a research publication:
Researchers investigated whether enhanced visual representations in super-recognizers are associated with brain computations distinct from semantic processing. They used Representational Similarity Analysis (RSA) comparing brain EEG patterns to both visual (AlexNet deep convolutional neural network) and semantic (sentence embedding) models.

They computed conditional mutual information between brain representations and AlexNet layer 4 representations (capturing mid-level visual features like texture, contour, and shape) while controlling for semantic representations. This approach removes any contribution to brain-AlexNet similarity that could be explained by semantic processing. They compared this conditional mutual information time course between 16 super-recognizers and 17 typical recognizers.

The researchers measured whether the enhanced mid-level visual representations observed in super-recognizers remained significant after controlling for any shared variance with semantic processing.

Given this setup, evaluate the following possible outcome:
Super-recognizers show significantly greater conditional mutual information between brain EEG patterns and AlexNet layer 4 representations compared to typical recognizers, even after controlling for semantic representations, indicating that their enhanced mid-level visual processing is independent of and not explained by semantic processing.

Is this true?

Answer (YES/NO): YES